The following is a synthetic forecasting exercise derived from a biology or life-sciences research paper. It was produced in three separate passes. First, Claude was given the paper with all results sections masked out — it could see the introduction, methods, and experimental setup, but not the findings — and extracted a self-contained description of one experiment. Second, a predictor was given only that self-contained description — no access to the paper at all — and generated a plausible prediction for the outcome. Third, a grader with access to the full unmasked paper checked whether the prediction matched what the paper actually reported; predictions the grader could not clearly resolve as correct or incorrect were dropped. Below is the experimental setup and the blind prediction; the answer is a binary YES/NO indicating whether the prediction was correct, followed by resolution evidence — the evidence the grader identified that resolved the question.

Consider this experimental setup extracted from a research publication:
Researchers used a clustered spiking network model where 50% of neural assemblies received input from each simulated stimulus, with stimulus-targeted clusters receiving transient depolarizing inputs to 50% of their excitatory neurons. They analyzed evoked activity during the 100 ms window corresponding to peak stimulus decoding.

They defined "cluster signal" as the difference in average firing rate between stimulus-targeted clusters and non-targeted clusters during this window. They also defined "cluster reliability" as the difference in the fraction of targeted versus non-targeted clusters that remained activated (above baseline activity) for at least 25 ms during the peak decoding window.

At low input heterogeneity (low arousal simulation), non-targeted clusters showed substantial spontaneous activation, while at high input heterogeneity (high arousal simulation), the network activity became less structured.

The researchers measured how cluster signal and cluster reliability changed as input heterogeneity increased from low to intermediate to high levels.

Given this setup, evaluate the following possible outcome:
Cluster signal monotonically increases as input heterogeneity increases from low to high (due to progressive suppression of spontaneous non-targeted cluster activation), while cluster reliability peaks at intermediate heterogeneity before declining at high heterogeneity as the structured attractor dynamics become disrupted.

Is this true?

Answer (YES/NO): NO